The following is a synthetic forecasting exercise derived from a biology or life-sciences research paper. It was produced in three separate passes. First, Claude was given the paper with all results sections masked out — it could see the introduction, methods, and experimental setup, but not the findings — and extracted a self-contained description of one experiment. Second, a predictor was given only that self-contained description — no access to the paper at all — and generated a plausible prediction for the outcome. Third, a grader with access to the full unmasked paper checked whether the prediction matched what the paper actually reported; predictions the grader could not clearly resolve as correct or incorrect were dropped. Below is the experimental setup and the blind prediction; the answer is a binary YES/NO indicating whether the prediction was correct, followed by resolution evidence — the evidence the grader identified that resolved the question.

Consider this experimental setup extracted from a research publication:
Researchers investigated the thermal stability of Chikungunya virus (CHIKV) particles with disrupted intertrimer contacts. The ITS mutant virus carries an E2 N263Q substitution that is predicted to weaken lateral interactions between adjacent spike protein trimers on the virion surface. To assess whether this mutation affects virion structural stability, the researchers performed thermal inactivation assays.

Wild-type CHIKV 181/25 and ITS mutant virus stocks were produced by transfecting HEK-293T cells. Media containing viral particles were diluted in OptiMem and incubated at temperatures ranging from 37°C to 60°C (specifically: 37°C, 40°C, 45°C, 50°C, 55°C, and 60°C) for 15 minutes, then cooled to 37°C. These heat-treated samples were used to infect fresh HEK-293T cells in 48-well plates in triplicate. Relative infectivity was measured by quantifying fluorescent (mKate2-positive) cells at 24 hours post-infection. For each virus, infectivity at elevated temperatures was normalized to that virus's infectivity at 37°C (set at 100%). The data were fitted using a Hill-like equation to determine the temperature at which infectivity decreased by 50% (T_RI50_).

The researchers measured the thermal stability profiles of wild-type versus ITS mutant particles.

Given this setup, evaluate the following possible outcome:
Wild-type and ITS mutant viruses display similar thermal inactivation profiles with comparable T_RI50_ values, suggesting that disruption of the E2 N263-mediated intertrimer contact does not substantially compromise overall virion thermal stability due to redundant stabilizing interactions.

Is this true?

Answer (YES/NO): NO